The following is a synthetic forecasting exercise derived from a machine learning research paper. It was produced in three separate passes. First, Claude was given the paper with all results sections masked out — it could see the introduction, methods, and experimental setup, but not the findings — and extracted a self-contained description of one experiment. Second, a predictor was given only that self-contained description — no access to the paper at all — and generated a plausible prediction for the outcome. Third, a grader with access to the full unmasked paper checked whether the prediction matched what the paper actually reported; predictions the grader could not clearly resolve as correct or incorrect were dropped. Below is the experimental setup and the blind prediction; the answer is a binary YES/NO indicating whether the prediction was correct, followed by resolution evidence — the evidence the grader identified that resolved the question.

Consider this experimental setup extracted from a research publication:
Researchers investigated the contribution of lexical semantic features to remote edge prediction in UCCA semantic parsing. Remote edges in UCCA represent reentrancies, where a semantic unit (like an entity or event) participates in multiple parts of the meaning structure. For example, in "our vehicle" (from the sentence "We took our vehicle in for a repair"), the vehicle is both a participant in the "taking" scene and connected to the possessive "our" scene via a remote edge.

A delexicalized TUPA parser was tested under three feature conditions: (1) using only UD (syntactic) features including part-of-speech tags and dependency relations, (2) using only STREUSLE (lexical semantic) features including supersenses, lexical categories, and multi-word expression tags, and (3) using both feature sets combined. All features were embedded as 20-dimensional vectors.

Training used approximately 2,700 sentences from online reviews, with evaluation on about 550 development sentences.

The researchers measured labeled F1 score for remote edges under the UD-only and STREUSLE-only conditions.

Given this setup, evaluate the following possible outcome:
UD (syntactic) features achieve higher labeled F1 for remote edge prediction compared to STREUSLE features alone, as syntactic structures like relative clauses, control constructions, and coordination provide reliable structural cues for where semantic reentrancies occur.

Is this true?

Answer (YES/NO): YES